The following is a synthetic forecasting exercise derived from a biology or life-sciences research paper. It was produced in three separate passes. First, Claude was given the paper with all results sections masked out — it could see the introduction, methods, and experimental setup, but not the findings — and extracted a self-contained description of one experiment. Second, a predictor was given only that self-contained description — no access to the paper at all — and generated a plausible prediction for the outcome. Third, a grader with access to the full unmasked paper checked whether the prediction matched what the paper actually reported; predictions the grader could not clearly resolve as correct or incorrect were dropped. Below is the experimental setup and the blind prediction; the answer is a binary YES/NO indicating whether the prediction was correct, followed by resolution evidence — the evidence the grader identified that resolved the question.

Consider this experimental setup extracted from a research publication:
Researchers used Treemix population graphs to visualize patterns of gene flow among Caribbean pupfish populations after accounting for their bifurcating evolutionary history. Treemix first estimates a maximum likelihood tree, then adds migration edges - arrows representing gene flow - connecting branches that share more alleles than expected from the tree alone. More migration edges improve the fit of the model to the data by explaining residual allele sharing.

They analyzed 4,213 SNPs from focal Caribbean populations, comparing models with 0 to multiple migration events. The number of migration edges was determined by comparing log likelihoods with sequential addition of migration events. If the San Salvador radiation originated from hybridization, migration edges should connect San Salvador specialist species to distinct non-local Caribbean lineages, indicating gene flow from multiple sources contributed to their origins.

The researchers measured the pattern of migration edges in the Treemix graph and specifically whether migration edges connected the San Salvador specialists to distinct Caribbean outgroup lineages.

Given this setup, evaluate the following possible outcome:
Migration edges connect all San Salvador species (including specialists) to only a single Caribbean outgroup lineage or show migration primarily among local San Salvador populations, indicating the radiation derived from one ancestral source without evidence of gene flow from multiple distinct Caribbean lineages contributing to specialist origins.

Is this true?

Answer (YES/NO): NO